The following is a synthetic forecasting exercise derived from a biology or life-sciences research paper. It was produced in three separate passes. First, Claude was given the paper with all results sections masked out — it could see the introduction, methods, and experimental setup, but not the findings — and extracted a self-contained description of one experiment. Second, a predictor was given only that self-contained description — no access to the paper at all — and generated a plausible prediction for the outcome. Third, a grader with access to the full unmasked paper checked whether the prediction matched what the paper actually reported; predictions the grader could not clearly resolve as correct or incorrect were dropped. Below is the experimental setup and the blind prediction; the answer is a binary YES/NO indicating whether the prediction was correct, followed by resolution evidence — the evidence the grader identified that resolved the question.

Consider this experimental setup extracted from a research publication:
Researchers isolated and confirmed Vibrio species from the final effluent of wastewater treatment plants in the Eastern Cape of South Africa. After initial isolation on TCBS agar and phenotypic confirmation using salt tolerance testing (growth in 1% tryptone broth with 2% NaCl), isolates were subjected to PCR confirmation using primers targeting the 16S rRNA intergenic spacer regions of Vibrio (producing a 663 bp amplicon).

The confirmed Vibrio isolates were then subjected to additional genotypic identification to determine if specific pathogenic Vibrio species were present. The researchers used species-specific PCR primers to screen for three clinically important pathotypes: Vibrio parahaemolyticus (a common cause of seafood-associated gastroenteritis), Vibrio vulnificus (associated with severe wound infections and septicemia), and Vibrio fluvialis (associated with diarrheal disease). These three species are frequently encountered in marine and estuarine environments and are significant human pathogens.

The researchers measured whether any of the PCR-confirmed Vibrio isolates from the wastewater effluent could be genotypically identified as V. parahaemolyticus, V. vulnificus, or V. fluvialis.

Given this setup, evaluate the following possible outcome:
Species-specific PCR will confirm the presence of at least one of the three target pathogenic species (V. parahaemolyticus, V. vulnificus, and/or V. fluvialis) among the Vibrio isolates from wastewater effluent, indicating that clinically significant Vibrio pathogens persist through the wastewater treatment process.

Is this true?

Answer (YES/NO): NO